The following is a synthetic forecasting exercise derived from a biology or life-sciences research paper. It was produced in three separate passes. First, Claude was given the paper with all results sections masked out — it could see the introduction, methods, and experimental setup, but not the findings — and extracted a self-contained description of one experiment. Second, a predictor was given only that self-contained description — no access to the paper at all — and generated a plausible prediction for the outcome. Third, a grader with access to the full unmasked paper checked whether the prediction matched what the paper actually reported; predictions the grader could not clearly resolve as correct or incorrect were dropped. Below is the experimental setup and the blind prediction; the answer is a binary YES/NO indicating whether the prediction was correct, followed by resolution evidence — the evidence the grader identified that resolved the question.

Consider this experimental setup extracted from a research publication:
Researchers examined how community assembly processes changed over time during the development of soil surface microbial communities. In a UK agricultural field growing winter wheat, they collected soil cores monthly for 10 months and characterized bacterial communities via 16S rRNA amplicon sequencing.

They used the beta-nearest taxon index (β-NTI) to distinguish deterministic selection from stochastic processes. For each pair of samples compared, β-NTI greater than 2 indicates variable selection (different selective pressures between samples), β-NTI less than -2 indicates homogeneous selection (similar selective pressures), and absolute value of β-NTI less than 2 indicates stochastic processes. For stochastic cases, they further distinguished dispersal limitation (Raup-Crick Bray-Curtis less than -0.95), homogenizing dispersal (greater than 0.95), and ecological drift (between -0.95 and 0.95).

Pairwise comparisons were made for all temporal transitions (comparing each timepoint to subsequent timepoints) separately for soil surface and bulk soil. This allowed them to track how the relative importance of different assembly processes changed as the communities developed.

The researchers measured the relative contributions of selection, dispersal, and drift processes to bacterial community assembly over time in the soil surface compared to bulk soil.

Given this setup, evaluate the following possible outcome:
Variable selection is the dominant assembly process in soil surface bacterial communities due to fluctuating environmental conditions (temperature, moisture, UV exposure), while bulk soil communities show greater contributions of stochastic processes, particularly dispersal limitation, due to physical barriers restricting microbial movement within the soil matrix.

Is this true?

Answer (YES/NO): NO